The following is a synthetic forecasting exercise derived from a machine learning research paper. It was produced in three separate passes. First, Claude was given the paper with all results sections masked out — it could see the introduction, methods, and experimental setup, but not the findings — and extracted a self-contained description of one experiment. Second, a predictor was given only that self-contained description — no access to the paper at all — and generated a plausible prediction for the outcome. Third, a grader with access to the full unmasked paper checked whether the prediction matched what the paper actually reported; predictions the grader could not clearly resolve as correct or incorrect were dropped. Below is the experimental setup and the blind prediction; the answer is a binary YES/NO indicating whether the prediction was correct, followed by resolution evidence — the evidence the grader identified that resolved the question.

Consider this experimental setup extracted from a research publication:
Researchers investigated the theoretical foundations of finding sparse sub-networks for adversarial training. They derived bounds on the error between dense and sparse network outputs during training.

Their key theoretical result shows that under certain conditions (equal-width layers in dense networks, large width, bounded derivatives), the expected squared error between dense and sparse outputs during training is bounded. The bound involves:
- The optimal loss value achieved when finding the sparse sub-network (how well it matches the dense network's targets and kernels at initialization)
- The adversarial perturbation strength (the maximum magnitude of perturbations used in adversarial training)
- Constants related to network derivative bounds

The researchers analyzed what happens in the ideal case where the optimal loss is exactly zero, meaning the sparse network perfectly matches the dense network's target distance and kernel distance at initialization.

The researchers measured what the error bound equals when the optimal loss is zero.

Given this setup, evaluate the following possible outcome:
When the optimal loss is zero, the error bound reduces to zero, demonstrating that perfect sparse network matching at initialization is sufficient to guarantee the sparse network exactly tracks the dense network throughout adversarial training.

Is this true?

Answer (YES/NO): YES